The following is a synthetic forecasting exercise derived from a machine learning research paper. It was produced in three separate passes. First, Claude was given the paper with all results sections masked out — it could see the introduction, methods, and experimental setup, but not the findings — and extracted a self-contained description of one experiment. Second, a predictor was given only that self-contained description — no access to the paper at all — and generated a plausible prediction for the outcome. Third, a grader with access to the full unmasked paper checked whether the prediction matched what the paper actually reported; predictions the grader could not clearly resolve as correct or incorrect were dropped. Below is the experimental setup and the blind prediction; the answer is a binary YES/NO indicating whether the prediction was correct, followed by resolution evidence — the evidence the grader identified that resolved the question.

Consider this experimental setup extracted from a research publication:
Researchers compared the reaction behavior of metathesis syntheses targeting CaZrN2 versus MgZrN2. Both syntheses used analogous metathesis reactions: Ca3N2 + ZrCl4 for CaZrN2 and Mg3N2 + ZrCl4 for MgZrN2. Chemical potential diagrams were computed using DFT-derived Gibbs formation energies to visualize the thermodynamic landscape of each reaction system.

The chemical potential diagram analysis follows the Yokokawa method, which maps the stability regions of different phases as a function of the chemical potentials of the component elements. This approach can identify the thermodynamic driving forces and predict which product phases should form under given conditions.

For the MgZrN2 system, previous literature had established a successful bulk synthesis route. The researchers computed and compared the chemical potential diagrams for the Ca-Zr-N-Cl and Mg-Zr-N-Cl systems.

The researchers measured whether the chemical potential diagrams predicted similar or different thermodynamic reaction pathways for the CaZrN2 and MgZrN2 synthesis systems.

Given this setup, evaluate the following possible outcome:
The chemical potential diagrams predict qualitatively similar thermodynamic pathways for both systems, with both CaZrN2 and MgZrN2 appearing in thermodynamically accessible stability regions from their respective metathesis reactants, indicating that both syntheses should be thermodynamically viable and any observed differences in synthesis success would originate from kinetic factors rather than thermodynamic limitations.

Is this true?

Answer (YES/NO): NO